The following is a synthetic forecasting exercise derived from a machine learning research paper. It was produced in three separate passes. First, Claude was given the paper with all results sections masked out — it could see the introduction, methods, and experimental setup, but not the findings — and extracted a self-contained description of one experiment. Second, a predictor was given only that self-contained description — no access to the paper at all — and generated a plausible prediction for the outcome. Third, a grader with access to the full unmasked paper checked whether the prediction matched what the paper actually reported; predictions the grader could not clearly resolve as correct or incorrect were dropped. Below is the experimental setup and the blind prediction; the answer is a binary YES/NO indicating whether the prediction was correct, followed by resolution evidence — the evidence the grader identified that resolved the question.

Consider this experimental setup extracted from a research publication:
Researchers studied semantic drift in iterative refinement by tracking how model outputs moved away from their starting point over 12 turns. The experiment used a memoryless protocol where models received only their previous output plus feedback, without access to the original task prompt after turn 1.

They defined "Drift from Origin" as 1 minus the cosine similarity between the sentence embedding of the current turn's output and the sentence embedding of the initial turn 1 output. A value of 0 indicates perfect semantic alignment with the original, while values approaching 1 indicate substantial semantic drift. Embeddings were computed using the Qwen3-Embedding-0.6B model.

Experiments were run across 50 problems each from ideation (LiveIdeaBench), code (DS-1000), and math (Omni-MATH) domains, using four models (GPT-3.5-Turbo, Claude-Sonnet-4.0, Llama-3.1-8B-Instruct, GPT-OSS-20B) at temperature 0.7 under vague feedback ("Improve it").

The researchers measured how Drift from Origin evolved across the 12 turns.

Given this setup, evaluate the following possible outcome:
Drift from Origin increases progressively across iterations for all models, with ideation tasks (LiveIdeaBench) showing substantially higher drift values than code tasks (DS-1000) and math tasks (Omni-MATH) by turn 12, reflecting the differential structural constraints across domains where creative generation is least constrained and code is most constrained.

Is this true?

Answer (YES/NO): YES